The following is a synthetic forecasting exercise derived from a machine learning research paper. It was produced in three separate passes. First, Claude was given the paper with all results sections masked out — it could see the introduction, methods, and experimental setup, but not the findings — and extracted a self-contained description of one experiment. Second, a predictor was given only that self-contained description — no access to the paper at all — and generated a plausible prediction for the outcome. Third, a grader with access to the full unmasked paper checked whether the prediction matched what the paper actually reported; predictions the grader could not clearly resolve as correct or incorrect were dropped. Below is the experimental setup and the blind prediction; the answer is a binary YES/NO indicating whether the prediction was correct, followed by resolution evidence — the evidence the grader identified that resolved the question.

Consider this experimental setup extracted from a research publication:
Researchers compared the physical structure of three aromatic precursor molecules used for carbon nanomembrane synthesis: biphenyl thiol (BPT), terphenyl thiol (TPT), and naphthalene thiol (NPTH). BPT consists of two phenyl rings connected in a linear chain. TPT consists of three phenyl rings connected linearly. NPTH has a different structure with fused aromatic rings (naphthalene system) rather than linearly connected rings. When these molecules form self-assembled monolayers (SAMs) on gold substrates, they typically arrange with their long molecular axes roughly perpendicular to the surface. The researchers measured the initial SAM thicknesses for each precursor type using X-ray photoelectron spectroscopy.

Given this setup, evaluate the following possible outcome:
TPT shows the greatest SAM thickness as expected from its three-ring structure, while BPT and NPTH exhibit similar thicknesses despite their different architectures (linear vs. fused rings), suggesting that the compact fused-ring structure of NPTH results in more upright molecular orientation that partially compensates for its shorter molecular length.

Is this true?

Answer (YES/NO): NO